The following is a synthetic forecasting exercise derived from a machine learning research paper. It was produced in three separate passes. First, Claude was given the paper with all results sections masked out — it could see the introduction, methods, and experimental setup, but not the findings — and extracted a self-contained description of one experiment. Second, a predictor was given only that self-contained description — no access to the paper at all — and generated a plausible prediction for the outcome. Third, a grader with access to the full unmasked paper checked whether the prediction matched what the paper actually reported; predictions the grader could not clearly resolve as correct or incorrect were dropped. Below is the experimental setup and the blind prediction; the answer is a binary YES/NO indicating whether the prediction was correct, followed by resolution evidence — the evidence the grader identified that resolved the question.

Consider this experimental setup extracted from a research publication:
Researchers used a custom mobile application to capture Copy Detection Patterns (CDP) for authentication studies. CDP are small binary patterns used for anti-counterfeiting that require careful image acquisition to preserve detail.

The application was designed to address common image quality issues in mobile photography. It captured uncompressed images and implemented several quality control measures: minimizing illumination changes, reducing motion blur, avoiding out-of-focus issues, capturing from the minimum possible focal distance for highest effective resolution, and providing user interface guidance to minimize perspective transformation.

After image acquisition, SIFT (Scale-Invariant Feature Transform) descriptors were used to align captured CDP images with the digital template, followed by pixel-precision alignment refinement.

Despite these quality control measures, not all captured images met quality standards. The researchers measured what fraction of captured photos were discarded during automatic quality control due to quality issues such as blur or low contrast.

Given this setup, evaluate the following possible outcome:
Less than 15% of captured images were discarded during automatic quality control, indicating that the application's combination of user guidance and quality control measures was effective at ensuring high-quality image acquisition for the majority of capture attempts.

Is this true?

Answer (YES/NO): YES